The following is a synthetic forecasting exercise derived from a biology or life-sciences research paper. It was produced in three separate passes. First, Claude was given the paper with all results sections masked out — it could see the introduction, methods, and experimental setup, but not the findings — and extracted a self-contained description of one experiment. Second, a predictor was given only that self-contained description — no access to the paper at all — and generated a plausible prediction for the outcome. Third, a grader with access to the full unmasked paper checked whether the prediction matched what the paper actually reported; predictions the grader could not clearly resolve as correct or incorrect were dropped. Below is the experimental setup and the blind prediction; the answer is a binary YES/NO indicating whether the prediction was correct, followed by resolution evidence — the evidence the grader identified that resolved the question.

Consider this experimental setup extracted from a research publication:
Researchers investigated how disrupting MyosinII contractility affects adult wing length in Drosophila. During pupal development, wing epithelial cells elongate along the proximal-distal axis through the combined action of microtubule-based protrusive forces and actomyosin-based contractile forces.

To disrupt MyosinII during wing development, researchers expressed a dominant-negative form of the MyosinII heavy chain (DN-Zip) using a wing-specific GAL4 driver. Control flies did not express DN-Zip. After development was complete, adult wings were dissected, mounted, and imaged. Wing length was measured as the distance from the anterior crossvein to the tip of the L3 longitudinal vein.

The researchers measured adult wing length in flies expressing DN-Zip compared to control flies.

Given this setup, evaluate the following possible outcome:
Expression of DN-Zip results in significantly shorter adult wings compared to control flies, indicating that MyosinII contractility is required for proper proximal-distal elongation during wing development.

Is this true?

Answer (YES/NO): NO